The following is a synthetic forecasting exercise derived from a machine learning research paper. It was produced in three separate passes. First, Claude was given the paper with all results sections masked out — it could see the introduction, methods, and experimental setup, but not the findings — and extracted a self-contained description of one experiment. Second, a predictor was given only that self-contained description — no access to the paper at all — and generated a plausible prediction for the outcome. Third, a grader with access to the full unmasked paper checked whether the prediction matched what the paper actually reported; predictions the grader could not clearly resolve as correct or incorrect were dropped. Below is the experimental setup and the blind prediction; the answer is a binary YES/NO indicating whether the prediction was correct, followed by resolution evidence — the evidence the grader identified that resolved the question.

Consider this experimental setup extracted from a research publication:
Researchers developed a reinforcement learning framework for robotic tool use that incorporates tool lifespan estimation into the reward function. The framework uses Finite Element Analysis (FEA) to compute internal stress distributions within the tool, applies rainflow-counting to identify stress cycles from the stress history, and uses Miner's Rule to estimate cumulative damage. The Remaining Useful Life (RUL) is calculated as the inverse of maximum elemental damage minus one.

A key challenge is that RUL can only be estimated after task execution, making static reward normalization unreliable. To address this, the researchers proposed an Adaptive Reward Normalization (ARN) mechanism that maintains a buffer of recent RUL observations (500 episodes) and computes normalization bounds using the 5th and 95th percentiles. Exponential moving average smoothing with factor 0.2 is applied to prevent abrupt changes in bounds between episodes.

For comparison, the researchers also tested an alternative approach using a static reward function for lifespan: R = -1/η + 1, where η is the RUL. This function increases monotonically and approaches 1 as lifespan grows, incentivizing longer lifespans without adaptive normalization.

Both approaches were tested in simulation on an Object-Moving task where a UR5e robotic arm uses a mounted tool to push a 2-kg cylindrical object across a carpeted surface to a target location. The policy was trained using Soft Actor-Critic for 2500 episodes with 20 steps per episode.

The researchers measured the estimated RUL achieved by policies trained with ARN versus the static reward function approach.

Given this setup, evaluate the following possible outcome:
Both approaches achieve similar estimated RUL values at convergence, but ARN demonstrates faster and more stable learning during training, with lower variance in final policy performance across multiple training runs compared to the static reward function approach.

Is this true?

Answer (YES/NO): NO